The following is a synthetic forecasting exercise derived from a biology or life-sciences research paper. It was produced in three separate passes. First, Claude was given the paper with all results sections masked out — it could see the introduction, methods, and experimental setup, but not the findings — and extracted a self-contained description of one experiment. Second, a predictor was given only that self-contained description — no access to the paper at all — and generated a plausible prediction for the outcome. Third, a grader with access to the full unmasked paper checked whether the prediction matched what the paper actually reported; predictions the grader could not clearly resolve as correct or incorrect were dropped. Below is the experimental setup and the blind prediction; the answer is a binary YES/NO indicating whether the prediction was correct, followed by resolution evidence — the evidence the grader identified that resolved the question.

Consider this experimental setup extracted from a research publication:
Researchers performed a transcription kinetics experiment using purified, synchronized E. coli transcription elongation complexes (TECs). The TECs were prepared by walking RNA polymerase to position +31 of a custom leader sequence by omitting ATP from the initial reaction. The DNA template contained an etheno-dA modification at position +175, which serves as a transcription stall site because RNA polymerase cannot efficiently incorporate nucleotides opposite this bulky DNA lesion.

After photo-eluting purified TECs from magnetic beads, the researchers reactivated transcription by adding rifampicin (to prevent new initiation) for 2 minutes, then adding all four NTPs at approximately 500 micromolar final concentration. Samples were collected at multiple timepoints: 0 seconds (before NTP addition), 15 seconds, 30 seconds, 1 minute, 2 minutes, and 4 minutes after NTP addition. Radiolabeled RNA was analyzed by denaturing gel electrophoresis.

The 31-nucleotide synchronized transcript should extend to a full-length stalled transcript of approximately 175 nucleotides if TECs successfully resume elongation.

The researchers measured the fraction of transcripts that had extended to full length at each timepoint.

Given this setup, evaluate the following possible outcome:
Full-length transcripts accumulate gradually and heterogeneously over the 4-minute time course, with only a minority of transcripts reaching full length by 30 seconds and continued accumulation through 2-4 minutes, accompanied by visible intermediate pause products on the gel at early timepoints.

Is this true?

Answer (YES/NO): NO